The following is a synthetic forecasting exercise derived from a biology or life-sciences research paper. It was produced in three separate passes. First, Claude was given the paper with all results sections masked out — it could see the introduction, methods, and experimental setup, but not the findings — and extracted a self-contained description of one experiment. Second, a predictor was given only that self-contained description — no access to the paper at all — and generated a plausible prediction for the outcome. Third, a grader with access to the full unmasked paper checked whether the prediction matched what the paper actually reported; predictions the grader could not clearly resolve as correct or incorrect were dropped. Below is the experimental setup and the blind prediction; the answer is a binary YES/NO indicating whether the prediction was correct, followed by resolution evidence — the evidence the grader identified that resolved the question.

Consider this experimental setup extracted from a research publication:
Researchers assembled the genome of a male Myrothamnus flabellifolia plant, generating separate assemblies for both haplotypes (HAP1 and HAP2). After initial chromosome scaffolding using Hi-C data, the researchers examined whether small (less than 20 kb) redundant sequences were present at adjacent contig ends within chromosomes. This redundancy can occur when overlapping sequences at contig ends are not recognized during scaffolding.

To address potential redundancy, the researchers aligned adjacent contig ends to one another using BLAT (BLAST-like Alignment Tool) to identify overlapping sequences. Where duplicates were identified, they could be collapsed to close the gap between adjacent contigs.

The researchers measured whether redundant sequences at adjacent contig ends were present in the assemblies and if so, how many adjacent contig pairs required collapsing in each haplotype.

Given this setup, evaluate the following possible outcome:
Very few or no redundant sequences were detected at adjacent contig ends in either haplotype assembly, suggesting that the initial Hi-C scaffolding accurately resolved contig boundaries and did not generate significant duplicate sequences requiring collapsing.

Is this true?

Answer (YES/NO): NO